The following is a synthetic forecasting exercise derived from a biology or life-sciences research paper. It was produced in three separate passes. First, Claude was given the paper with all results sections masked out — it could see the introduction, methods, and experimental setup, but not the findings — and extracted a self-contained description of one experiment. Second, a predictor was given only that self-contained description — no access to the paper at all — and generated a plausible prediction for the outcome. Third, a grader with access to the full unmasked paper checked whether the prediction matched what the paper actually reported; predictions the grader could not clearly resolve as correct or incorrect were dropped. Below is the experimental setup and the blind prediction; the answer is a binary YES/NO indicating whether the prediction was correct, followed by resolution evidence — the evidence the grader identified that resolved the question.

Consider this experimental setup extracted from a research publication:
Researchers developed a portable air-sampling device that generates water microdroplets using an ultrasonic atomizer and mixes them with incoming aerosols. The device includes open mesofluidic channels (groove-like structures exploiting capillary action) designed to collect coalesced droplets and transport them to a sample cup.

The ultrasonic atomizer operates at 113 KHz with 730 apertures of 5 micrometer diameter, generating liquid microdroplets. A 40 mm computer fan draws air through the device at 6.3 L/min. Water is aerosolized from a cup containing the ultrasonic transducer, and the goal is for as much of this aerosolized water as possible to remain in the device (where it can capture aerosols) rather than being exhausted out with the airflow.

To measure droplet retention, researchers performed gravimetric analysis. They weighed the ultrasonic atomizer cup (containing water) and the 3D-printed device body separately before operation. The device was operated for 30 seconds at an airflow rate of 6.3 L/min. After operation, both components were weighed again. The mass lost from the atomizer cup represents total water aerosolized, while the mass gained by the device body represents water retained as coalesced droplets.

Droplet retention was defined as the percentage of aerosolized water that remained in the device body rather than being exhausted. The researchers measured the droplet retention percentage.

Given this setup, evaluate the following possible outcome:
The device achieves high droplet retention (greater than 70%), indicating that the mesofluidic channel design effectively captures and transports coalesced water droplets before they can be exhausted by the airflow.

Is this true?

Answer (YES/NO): YES